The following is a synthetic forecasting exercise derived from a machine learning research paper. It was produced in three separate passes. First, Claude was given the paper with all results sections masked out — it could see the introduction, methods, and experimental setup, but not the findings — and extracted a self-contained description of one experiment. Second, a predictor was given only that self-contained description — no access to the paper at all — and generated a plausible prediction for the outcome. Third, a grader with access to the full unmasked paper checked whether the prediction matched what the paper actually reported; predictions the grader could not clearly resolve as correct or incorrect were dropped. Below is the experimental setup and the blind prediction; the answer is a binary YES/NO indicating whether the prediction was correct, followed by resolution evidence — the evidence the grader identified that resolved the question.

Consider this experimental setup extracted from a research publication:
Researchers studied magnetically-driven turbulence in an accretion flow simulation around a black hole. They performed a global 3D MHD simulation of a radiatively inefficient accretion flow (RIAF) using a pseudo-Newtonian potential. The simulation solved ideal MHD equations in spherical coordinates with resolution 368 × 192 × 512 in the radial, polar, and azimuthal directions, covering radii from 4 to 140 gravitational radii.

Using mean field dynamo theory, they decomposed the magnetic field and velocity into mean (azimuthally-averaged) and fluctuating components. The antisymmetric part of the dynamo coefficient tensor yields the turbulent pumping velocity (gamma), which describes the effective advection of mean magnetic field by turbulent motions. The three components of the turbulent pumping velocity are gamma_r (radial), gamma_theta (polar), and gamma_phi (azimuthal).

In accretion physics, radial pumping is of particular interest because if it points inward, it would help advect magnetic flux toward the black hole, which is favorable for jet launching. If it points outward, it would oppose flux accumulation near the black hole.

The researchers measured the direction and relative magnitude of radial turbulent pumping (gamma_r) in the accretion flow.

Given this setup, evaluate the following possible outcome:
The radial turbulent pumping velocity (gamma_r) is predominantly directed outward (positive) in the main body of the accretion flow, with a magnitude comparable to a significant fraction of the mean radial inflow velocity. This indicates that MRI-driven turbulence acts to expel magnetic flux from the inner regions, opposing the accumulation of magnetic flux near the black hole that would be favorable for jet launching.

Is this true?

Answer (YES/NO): YES